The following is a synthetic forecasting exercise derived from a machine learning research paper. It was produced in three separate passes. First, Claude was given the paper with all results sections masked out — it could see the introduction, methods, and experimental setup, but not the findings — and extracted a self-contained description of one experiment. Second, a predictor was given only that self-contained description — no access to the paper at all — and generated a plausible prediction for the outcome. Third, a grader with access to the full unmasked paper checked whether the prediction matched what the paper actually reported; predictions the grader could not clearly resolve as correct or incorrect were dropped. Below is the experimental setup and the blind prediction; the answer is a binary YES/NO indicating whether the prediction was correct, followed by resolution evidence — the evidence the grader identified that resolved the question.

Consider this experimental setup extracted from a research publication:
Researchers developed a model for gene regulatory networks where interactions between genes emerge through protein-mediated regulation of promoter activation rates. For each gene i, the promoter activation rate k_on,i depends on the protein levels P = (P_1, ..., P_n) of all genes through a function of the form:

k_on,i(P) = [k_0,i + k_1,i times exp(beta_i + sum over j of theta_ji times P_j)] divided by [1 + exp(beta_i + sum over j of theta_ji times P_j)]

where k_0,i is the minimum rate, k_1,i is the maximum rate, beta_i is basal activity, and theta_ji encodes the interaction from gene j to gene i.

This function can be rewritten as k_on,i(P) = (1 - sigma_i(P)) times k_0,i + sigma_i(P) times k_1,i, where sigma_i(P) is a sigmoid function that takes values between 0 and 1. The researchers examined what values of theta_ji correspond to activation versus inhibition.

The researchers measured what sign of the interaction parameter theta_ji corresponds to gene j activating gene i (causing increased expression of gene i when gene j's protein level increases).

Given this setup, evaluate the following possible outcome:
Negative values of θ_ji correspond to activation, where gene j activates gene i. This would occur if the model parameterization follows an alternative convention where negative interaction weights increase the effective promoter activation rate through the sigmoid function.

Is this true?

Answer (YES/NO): NO